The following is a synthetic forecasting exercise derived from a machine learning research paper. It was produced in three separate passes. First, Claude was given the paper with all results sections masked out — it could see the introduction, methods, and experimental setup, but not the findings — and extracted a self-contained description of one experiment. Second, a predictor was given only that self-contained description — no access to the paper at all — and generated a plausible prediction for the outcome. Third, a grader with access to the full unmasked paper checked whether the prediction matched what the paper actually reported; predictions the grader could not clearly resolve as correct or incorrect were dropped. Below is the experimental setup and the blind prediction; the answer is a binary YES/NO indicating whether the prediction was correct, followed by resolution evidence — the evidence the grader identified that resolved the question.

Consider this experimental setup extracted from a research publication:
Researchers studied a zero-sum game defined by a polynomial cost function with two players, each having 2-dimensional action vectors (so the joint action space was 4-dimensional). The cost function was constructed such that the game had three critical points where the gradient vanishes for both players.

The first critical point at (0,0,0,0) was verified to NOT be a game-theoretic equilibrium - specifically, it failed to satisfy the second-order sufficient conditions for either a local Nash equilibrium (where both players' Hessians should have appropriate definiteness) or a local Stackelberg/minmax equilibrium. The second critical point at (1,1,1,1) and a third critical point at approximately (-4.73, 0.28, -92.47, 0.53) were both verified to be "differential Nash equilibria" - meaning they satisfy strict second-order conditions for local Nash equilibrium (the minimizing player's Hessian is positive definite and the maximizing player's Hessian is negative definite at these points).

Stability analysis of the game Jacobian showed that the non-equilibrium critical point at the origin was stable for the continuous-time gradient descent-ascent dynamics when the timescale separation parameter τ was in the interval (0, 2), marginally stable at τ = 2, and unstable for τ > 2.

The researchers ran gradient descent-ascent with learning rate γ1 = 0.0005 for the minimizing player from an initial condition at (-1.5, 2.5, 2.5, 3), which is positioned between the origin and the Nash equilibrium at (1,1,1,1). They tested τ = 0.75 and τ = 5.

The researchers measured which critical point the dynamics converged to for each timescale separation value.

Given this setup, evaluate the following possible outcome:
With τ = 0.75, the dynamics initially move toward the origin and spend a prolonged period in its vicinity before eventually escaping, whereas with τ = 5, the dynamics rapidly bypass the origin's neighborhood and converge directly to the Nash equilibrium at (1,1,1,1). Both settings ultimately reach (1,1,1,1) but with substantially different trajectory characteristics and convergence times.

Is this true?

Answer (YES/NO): NO